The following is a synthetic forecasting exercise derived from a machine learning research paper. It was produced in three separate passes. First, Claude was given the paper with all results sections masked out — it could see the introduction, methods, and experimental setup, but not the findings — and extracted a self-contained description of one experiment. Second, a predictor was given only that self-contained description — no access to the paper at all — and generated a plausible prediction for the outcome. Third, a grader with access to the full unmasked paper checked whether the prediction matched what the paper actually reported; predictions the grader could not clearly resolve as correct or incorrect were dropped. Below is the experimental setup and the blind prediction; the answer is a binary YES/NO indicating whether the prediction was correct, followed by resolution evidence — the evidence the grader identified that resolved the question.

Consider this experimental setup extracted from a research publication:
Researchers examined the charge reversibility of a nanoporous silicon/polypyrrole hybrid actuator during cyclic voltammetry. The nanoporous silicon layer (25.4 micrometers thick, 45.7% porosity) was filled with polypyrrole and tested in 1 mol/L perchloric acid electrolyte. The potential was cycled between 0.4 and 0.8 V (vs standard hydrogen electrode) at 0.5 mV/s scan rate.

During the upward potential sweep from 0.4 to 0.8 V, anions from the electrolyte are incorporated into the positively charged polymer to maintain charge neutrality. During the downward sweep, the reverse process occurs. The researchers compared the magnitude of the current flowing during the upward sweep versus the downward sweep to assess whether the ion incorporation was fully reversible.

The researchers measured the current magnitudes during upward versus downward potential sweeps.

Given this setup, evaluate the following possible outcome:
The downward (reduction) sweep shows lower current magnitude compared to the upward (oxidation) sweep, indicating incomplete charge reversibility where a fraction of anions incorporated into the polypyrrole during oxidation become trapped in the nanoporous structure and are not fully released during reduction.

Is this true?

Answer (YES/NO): NO